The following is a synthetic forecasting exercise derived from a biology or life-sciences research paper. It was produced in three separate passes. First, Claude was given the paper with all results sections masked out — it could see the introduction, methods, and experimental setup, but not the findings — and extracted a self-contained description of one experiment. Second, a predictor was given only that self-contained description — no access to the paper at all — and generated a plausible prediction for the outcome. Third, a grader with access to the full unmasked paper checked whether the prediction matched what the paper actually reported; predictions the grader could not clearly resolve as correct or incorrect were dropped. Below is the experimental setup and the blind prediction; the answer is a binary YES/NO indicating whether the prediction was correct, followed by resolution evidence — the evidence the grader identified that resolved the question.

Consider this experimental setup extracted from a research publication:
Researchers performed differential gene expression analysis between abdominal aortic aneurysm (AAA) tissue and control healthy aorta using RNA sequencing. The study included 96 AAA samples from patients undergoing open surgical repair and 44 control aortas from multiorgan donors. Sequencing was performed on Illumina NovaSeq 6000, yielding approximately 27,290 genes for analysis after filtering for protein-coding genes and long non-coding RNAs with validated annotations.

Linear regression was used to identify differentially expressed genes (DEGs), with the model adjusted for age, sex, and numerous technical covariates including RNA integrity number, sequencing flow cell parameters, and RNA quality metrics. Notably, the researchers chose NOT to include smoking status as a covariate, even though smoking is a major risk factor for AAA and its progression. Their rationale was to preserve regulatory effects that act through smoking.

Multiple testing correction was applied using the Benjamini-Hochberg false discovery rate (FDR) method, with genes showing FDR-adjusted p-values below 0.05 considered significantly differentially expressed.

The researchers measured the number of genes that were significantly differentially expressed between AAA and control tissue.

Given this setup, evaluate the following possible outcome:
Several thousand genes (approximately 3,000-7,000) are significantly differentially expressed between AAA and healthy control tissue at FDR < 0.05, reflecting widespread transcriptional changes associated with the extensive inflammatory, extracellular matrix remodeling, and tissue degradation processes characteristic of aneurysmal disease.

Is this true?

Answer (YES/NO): NO